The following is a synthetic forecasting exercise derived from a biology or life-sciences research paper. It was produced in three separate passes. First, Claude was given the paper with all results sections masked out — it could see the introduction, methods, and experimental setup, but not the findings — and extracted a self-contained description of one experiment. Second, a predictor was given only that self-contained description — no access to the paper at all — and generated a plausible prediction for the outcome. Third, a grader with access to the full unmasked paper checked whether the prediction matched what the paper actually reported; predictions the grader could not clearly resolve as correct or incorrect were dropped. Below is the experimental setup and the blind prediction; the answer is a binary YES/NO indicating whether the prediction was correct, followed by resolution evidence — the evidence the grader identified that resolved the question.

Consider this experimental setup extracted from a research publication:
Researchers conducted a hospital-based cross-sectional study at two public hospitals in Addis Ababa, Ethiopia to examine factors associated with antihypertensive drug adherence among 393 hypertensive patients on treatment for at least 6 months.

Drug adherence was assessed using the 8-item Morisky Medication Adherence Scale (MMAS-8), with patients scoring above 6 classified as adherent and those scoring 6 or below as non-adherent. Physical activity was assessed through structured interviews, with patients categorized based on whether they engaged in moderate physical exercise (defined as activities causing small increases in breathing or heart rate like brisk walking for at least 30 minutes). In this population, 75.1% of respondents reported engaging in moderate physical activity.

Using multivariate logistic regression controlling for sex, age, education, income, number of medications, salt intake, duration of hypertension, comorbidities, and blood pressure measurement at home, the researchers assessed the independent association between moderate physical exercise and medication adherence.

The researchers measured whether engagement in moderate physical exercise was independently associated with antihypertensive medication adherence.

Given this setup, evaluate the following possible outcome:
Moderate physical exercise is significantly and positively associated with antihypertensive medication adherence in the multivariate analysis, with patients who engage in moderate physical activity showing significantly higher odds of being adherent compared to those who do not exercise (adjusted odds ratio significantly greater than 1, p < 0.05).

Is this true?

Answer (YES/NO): YES